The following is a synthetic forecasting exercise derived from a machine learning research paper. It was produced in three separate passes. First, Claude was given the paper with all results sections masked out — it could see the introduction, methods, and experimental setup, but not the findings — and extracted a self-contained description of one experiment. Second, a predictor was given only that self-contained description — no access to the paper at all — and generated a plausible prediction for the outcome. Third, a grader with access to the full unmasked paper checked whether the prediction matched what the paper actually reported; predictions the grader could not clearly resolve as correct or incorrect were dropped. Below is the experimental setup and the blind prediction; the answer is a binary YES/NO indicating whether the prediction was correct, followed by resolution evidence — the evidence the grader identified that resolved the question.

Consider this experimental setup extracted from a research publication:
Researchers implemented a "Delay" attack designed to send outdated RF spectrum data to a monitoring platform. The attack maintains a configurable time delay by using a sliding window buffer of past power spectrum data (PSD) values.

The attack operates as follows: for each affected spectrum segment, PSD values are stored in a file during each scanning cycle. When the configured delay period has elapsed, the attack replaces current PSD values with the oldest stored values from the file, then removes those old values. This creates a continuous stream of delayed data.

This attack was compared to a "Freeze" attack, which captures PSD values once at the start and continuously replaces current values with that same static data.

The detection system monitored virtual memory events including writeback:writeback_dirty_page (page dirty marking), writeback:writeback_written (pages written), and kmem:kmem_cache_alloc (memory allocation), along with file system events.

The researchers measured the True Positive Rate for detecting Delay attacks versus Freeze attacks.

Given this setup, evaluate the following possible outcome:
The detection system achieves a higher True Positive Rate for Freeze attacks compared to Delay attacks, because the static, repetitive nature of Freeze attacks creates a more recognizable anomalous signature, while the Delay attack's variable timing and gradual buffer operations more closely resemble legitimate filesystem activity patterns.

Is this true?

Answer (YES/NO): NO